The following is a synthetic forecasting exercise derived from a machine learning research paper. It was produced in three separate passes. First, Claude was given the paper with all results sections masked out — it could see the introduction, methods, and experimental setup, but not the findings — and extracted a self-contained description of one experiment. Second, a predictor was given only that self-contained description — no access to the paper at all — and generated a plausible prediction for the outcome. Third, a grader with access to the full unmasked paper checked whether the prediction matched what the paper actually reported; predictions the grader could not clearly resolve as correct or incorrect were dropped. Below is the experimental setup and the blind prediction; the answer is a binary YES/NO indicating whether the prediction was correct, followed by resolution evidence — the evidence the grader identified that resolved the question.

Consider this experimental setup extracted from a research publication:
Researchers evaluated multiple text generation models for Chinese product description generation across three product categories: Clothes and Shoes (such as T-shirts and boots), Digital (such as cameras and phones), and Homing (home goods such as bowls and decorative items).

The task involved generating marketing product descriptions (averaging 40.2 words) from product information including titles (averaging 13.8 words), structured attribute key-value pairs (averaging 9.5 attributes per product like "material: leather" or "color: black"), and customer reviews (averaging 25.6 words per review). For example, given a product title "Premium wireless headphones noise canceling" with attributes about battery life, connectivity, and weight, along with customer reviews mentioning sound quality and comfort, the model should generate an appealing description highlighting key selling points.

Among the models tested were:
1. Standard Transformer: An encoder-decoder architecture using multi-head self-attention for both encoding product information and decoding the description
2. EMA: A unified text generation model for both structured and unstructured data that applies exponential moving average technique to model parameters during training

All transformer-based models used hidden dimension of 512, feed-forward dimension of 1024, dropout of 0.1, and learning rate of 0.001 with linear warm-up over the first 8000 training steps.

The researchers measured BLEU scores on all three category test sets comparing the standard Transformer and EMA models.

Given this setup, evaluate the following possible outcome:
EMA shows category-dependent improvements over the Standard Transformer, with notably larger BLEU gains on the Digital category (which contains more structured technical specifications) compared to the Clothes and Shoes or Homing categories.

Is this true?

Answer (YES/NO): NO